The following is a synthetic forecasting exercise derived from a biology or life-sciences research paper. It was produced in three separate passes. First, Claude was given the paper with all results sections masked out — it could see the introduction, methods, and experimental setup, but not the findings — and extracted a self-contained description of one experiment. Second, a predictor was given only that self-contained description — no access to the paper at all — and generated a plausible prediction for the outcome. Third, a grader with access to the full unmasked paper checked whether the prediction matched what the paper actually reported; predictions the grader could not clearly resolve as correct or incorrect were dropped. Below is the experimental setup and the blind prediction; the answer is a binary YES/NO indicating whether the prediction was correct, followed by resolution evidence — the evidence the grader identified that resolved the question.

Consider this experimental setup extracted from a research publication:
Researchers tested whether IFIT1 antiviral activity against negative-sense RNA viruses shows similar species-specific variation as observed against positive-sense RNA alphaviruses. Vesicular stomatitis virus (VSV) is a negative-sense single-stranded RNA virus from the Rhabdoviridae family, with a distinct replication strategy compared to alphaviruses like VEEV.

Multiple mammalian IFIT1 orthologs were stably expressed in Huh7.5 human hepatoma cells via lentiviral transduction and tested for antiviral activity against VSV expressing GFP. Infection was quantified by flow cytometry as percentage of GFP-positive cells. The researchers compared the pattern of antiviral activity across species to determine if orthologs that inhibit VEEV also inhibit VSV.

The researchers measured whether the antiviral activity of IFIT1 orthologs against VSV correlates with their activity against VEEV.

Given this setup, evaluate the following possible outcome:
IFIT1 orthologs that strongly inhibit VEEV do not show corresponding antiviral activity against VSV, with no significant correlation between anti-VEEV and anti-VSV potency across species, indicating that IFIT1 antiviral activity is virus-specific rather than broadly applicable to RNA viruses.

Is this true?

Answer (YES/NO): YES